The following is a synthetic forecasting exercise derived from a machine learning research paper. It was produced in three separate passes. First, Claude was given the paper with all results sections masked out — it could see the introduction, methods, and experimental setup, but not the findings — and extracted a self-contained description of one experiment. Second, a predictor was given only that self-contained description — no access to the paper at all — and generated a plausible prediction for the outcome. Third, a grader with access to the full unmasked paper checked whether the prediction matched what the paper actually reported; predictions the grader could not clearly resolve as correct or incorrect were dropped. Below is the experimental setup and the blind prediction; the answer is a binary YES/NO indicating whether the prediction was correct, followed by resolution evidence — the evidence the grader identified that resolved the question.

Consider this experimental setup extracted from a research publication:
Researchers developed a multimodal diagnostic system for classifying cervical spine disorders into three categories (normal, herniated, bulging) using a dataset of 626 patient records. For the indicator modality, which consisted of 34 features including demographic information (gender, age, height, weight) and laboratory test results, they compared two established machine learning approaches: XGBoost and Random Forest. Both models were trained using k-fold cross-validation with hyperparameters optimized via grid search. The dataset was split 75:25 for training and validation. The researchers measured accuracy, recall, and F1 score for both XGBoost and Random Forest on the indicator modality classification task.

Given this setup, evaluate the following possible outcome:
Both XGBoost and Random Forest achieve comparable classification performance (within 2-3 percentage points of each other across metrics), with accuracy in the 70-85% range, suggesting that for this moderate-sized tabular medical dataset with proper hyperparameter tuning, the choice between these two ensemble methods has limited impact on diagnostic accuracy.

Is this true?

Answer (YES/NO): NO